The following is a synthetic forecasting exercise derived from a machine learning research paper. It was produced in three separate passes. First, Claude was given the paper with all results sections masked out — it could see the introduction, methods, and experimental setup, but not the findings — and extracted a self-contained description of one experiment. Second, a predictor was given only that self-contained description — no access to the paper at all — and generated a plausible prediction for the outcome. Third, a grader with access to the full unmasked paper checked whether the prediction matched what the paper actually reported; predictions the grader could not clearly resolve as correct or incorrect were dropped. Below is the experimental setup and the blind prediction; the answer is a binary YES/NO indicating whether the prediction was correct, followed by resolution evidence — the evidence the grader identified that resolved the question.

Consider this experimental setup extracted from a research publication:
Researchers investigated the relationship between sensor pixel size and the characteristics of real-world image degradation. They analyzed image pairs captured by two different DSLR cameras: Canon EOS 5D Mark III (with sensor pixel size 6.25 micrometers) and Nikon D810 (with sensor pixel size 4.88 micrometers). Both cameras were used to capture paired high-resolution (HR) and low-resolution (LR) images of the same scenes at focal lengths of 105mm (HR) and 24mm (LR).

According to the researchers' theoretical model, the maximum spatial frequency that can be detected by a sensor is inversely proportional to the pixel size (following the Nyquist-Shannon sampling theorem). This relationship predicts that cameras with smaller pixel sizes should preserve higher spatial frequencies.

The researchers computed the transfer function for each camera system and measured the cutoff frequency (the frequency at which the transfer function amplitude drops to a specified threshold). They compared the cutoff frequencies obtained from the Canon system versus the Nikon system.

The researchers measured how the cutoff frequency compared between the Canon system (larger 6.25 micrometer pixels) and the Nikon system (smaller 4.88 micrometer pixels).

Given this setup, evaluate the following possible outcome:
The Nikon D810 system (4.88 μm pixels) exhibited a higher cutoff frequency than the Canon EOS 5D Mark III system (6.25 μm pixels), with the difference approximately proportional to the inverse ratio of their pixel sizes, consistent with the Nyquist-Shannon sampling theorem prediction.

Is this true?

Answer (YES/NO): YES